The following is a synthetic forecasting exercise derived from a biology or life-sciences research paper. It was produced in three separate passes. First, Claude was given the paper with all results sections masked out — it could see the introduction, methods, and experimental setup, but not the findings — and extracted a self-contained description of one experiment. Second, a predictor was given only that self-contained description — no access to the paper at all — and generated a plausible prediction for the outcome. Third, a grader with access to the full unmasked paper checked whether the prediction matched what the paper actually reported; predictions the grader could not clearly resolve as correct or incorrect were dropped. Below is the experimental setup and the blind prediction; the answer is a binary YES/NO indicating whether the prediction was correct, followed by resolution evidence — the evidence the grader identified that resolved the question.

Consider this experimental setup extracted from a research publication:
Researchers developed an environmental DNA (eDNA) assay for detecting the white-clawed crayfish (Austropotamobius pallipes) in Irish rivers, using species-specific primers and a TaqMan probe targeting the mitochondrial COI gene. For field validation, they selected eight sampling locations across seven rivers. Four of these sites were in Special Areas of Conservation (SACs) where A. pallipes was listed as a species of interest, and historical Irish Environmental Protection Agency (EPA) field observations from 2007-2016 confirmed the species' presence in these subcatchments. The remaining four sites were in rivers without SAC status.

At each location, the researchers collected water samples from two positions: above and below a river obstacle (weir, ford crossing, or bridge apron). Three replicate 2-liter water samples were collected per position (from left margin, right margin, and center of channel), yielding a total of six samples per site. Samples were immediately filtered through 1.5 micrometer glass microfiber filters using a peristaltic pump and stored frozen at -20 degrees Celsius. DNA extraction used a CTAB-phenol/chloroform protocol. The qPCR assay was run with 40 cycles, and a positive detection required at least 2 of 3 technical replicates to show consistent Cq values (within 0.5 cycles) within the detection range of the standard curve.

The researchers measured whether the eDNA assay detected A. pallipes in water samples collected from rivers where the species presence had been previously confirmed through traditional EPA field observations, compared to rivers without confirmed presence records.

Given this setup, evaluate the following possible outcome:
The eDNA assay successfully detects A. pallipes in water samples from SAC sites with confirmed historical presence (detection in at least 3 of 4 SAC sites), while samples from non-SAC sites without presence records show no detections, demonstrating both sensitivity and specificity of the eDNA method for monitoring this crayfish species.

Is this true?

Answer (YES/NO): YES